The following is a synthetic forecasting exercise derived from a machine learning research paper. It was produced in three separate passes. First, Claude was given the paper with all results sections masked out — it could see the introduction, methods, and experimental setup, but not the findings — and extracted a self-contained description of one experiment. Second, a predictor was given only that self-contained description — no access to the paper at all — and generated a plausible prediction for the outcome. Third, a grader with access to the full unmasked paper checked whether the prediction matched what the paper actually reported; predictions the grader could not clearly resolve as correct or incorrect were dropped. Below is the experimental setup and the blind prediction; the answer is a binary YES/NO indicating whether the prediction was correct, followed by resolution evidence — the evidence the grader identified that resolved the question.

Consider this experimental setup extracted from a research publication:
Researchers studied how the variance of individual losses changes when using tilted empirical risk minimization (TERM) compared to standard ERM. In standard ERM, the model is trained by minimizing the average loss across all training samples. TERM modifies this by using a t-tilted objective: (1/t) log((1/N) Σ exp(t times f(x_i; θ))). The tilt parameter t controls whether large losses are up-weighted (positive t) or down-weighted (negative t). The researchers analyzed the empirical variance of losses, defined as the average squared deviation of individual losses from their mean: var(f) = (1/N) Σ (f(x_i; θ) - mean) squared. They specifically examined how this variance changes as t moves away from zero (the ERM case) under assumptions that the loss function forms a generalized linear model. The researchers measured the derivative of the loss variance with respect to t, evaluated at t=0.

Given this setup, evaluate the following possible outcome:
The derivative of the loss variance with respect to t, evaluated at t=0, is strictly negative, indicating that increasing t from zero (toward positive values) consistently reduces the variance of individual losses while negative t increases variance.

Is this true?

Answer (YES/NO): YES